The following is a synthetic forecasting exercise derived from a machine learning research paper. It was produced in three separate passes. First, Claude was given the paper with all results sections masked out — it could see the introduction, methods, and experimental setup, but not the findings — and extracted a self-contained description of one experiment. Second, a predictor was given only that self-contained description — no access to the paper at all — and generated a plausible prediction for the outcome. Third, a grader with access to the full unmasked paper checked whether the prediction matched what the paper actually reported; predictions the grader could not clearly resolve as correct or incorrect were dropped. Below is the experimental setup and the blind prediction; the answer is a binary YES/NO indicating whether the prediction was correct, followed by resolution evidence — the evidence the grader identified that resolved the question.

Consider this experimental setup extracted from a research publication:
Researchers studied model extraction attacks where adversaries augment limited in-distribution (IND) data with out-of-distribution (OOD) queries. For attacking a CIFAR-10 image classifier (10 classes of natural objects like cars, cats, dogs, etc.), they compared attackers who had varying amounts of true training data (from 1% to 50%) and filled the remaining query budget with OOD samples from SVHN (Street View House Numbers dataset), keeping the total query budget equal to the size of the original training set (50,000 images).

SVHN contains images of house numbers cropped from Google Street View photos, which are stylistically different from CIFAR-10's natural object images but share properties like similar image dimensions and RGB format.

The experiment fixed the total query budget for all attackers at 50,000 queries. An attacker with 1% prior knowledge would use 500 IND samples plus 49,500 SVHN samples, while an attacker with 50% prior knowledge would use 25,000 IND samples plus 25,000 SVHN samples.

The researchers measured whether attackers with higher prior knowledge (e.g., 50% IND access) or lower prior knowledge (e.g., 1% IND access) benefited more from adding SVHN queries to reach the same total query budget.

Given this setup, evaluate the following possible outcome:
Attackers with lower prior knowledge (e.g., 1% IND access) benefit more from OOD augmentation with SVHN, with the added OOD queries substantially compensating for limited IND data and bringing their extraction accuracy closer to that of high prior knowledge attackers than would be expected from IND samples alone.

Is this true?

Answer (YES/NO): YES